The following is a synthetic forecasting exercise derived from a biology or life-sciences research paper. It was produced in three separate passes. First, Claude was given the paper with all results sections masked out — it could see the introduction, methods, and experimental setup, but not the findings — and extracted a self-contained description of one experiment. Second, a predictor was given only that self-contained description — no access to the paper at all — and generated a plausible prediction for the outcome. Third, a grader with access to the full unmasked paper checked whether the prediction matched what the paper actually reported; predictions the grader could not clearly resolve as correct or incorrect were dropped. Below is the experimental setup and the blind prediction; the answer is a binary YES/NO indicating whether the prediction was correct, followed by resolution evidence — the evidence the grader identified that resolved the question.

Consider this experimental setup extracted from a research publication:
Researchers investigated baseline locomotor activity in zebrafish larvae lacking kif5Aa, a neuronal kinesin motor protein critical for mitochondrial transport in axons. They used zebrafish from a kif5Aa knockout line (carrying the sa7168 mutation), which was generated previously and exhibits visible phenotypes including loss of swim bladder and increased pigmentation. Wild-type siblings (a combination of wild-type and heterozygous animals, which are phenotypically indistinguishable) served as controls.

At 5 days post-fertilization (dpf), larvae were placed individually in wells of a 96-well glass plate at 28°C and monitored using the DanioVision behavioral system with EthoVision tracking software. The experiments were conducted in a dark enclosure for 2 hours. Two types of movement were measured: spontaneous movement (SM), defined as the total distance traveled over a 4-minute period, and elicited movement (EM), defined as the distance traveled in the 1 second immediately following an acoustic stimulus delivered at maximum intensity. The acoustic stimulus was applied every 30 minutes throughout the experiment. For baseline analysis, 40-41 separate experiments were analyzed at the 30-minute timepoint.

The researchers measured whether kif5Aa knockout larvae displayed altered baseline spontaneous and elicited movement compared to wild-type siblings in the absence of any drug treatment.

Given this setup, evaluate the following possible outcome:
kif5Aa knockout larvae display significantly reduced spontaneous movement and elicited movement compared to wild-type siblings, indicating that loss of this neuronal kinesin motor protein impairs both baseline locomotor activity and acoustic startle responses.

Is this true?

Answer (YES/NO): NO